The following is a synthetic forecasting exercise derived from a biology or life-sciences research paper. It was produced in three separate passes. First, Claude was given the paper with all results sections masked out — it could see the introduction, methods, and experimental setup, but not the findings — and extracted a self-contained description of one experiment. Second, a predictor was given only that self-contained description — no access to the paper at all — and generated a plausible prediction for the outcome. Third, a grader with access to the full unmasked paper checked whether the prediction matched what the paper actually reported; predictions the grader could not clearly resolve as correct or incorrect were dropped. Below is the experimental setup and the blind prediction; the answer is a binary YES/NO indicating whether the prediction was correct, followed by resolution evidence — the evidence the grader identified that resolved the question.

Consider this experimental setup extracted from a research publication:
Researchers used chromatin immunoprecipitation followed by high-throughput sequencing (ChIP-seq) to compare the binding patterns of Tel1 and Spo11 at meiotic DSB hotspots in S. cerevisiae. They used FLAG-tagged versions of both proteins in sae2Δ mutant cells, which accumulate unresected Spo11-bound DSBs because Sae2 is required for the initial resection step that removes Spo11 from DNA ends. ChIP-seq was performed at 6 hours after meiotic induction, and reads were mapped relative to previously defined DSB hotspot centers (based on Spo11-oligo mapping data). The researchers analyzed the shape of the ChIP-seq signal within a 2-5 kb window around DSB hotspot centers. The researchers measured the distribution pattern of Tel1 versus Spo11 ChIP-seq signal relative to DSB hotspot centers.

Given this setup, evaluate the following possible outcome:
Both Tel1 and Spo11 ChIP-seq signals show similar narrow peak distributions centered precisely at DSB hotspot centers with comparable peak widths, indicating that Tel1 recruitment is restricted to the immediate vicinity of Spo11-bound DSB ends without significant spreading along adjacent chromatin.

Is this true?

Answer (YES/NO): NO